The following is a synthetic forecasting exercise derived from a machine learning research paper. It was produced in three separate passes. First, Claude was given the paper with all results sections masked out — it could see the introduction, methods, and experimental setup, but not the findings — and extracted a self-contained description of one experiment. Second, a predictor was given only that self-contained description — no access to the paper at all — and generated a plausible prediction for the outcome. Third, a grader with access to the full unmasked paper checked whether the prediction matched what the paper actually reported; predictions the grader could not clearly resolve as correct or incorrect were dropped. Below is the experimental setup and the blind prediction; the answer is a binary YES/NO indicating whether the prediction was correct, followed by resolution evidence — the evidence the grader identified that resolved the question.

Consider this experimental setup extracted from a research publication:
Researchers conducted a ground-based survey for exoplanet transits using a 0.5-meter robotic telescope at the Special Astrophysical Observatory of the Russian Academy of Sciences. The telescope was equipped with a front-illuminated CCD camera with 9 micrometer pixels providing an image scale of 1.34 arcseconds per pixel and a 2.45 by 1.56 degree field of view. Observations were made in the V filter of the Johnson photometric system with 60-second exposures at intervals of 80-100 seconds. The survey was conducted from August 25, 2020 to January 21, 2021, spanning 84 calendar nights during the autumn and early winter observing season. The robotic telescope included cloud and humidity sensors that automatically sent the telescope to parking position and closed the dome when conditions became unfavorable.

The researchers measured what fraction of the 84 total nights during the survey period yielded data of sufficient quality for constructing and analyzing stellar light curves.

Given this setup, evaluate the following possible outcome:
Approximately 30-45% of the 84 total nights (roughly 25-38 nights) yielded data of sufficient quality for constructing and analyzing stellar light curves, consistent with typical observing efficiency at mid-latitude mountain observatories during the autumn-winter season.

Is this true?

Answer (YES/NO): NO